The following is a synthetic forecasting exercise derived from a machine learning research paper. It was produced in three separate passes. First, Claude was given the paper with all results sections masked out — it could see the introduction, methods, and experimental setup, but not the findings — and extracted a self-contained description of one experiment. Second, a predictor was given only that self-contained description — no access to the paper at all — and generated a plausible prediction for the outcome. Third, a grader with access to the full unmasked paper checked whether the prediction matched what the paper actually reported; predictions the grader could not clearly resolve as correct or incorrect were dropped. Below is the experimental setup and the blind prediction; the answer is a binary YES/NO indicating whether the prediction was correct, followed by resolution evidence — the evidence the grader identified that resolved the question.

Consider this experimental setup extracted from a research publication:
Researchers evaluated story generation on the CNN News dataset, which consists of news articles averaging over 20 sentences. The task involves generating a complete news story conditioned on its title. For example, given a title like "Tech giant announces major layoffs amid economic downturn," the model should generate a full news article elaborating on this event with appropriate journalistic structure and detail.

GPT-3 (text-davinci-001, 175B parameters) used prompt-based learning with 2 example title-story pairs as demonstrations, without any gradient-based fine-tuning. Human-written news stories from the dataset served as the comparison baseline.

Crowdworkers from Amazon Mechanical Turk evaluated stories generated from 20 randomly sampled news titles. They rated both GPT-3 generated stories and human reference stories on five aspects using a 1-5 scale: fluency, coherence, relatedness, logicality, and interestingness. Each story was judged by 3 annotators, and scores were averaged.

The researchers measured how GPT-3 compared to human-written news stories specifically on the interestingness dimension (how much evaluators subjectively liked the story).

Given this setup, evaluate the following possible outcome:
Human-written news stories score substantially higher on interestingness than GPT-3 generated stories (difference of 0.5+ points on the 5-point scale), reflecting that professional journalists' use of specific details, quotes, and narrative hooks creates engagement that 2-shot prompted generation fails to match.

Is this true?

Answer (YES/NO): YES